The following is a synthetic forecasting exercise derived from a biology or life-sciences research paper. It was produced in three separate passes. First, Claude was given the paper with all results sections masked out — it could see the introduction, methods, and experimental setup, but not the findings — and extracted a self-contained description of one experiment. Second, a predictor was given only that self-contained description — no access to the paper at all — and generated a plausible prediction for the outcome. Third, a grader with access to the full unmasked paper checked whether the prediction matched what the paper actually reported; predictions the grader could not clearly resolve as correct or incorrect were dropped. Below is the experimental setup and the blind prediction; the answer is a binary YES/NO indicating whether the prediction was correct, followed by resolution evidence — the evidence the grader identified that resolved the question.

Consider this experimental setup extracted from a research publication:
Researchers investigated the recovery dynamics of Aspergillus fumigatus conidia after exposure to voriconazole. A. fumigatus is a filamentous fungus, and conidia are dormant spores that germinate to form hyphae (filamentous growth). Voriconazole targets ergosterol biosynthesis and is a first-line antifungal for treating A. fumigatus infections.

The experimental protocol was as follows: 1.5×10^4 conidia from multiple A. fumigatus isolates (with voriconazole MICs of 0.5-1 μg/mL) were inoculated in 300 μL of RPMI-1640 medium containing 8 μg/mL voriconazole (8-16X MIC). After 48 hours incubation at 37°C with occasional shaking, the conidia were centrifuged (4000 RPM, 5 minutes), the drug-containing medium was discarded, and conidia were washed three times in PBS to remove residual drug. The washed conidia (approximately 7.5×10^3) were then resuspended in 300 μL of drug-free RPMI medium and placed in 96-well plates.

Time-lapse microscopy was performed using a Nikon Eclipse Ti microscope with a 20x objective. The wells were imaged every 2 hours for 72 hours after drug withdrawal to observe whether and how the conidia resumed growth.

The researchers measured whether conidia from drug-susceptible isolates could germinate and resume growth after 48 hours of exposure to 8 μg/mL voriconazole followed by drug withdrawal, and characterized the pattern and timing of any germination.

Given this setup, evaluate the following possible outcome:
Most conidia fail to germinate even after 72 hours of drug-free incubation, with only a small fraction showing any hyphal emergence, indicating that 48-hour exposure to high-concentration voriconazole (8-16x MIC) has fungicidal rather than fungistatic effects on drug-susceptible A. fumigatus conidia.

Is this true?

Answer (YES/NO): YES